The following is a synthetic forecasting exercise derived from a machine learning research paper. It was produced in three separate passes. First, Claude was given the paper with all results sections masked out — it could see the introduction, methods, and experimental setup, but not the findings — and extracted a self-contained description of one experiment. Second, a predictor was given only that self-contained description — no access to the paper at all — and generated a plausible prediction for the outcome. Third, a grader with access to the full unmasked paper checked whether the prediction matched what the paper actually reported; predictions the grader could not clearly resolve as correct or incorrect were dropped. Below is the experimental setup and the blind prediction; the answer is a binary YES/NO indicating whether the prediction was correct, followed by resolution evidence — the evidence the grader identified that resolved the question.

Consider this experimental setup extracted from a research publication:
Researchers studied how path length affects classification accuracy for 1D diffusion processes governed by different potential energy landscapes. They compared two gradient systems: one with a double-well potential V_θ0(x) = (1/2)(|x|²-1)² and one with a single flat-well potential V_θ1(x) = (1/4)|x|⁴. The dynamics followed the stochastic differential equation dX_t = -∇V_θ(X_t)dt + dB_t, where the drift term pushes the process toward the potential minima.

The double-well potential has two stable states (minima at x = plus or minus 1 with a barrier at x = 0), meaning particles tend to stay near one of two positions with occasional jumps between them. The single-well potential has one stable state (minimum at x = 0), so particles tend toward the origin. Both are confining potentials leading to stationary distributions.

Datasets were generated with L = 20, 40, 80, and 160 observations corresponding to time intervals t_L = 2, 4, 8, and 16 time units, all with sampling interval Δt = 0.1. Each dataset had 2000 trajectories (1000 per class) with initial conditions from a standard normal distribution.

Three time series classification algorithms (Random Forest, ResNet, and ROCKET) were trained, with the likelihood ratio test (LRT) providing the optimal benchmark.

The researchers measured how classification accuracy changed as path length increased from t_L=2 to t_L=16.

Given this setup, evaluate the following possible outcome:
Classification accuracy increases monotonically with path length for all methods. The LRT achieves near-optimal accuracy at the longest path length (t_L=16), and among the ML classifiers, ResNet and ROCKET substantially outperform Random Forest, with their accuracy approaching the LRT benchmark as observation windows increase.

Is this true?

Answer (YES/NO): NO